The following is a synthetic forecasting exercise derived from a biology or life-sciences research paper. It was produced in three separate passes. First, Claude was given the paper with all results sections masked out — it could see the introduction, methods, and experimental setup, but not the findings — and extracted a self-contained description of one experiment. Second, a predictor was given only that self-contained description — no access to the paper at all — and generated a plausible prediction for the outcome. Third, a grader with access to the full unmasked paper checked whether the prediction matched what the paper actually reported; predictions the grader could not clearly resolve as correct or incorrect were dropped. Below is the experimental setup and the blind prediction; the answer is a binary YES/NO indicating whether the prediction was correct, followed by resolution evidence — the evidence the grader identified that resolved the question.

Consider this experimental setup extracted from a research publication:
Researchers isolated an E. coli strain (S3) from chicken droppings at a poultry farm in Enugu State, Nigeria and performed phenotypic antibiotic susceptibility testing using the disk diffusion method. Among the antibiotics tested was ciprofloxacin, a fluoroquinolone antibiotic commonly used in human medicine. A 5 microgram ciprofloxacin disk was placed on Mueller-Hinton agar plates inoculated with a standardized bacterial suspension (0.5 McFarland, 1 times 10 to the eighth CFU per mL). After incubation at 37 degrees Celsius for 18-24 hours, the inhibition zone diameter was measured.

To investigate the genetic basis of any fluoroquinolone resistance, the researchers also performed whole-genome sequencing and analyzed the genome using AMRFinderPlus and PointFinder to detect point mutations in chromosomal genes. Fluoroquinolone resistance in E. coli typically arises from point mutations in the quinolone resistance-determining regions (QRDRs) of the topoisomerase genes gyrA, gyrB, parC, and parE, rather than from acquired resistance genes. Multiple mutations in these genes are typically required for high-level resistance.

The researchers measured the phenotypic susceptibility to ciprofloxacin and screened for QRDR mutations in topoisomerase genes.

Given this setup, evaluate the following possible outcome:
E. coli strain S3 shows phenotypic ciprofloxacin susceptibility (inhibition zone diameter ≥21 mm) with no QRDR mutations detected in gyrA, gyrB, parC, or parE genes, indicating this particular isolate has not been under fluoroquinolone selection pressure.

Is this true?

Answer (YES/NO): NO